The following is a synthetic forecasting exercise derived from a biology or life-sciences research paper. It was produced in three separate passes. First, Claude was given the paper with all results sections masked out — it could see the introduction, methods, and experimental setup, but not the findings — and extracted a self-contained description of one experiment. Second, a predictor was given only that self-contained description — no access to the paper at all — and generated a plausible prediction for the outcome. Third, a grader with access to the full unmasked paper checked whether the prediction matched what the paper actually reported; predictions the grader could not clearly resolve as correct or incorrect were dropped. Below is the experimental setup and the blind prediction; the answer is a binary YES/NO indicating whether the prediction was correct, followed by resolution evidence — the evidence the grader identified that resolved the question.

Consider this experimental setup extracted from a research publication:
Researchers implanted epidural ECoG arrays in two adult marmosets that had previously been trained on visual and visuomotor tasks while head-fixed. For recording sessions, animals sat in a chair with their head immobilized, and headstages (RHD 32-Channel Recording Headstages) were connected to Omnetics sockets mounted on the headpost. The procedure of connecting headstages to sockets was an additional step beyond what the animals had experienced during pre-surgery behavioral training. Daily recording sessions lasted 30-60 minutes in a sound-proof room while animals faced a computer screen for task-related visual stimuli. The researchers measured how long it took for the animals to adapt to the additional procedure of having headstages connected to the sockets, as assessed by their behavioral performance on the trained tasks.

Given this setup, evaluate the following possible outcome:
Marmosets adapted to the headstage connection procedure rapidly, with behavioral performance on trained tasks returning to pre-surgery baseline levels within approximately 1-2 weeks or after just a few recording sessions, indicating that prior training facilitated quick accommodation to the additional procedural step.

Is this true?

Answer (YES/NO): NO